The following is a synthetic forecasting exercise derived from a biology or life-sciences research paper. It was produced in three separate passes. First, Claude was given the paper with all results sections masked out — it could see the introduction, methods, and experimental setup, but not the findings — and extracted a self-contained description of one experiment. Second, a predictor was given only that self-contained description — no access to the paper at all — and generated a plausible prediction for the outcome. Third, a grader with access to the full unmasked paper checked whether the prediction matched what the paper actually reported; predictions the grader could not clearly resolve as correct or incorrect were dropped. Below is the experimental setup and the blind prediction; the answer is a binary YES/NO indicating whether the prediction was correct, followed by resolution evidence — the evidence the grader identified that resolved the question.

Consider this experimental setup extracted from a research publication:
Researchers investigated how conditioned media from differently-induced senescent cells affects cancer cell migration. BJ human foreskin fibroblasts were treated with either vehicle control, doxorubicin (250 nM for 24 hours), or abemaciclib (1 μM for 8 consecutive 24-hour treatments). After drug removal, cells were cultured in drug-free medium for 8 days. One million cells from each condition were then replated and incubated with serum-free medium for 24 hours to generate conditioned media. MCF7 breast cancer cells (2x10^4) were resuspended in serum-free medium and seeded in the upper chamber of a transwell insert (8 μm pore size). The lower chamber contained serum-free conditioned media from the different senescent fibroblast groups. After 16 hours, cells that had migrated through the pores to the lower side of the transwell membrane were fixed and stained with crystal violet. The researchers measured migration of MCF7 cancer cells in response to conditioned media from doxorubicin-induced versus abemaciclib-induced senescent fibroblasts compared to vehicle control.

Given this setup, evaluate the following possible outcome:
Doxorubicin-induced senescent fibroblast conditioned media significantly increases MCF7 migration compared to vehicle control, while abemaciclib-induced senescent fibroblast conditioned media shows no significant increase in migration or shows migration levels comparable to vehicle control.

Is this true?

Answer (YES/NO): YES